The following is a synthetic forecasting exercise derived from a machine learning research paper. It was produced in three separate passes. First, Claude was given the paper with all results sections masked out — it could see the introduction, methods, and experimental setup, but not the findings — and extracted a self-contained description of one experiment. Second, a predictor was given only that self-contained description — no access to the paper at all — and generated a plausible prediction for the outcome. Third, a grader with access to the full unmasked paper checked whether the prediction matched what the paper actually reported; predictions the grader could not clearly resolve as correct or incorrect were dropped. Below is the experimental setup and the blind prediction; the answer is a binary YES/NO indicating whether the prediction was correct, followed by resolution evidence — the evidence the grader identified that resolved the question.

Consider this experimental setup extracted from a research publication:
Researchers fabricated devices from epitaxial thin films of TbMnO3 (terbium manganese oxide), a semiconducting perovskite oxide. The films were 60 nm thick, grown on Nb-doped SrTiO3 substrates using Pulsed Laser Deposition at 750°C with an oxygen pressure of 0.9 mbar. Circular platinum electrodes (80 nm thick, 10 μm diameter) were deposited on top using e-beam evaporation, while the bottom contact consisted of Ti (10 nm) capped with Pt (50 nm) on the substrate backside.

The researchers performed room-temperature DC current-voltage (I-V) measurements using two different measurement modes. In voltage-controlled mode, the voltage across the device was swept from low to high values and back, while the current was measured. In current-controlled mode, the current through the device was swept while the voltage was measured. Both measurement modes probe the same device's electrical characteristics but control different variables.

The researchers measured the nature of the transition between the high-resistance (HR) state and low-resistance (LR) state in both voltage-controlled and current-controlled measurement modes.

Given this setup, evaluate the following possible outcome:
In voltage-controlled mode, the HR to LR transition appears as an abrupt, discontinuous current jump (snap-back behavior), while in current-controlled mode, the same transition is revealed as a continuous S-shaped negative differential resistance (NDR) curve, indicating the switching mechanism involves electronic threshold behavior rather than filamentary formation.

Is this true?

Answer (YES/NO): NO